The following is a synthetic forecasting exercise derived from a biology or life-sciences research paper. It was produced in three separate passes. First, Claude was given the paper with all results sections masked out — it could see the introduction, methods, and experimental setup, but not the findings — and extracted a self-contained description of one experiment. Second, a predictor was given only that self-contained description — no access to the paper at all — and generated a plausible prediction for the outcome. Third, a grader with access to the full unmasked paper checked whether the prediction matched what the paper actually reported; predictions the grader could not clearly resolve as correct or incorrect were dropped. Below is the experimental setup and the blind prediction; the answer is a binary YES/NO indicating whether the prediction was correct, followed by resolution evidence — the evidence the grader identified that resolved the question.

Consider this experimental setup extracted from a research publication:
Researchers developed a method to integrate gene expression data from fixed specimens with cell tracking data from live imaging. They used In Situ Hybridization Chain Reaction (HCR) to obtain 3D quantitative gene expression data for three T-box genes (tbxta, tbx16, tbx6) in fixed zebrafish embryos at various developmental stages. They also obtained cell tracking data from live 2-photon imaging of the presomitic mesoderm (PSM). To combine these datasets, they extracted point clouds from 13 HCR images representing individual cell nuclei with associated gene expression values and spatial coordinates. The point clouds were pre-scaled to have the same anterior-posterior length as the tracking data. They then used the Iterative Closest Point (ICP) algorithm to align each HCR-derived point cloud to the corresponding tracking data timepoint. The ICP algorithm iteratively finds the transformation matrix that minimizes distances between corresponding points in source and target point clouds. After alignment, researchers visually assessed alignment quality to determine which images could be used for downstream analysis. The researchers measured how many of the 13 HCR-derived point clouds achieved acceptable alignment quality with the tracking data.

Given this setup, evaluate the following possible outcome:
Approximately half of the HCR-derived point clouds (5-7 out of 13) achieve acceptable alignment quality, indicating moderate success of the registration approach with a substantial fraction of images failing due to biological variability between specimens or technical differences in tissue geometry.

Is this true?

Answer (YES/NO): NO